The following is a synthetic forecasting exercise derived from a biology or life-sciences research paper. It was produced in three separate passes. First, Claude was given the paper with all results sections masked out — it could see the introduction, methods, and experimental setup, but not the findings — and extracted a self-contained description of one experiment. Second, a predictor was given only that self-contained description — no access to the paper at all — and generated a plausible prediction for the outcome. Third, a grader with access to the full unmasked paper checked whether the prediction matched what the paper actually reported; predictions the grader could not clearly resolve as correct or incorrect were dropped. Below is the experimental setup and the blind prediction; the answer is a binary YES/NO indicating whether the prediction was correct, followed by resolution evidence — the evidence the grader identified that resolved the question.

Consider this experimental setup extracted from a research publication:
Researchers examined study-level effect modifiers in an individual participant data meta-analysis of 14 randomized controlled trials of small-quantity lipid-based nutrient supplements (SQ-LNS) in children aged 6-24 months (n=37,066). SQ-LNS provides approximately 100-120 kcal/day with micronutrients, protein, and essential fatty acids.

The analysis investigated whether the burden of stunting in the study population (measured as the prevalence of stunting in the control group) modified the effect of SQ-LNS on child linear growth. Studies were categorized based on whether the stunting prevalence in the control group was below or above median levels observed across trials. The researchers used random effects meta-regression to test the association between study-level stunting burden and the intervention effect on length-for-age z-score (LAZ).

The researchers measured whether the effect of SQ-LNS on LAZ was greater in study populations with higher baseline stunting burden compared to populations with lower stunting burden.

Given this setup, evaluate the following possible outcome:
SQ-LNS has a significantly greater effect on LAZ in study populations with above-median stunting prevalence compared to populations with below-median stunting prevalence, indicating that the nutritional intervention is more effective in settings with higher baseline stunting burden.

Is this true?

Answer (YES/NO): NO